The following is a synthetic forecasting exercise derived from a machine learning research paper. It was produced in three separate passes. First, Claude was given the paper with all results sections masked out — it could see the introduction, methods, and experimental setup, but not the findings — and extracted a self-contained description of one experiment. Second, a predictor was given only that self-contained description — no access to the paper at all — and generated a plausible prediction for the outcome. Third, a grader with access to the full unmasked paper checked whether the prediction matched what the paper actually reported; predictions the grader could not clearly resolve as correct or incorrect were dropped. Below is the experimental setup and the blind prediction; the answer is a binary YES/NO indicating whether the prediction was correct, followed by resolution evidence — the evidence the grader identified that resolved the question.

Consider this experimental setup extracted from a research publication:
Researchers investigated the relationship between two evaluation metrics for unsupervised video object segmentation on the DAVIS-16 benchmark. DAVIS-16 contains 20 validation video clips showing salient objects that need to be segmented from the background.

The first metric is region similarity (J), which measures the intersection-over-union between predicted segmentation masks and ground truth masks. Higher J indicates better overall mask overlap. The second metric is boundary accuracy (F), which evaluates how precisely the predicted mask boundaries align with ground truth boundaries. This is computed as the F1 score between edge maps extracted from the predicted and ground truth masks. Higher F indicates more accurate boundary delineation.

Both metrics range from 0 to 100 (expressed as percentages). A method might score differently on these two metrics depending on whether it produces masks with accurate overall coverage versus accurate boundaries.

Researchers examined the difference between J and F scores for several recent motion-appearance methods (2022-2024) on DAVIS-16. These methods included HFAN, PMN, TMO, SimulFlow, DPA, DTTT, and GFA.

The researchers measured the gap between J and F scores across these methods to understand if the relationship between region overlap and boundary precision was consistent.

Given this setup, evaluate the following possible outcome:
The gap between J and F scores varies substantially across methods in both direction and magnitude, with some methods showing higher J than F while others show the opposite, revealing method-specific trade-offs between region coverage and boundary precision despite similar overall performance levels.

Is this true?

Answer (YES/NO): NO